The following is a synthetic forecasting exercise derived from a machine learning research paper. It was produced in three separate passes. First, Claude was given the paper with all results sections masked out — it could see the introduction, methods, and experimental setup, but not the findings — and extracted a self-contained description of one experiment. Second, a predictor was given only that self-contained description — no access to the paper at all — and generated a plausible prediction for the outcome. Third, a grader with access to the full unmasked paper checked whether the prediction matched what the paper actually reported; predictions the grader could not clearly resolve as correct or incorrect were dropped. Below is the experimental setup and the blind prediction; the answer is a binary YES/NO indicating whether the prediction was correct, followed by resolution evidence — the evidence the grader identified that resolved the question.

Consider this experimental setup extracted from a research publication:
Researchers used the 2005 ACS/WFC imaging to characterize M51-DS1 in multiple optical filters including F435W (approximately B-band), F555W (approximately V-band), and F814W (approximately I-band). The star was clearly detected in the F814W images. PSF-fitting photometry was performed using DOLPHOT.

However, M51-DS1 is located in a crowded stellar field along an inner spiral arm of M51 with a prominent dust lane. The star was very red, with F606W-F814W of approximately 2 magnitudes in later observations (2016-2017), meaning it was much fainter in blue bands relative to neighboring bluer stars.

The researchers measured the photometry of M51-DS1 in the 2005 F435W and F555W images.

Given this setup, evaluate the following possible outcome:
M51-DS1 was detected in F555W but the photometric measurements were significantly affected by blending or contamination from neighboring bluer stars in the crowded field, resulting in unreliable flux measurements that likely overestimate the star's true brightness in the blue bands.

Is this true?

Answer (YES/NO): NO